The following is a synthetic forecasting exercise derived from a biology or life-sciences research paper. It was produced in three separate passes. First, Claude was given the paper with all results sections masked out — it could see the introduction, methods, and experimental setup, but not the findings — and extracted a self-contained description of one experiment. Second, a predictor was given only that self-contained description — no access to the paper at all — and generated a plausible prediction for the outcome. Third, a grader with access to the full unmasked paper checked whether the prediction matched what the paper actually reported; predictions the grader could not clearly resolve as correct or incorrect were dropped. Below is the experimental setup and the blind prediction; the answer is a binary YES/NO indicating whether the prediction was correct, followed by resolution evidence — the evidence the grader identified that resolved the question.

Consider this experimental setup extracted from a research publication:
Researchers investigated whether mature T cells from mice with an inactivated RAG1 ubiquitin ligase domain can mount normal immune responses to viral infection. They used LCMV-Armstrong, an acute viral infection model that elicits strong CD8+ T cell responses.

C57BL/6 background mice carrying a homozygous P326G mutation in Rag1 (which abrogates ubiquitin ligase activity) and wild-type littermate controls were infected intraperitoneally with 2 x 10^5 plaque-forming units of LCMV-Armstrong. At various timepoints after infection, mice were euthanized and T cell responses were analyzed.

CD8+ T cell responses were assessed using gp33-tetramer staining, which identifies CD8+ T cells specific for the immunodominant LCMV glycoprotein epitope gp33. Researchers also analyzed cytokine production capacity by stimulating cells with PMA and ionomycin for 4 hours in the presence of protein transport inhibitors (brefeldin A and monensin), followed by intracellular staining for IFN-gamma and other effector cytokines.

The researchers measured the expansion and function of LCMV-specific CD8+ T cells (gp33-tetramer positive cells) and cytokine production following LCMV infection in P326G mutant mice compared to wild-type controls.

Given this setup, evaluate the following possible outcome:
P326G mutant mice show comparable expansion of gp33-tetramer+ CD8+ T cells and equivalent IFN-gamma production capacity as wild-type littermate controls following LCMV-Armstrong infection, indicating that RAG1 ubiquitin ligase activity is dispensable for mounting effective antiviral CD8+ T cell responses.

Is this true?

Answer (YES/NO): YES